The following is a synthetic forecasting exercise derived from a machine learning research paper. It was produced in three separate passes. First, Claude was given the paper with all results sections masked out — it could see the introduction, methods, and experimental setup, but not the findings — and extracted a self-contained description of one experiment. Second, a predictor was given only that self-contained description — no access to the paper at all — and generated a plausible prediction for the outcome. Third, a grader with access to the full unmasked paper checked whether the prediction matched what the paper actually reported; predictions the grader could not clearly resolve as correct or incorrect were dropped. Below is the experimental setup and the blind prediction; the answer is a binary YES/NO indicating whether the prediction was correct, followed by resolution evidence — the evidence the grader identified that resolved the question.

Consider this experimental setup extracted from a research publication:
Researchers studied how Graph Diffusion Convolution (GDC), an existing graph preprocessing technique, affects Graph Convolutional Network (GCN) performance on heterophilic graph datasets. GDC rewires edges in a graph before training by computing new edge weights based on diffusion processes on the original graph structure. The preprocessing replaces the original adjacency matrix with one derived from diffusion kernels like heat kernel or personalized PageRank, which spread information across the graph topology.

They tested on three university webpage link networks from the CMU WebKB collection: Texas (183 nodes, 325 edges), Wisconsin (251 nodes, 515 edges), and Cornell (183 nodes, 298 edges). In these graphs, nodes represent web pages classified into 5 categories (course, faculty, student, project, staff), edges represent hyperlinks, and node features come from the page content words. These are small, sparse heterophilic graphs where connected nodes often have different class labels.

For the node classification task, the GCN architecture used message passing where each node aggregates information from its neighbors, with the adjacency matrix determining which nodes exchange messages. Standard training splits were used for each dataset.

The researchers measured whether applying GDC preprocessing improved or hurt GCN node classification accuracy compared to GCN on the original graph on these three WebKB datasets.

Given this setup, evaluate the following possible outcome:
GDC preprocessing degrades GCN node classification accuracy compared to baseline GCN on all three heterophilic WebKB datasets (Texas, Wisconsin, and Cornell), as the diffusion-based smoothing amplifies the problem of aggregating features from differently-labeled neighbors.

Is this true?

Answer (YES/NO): YES